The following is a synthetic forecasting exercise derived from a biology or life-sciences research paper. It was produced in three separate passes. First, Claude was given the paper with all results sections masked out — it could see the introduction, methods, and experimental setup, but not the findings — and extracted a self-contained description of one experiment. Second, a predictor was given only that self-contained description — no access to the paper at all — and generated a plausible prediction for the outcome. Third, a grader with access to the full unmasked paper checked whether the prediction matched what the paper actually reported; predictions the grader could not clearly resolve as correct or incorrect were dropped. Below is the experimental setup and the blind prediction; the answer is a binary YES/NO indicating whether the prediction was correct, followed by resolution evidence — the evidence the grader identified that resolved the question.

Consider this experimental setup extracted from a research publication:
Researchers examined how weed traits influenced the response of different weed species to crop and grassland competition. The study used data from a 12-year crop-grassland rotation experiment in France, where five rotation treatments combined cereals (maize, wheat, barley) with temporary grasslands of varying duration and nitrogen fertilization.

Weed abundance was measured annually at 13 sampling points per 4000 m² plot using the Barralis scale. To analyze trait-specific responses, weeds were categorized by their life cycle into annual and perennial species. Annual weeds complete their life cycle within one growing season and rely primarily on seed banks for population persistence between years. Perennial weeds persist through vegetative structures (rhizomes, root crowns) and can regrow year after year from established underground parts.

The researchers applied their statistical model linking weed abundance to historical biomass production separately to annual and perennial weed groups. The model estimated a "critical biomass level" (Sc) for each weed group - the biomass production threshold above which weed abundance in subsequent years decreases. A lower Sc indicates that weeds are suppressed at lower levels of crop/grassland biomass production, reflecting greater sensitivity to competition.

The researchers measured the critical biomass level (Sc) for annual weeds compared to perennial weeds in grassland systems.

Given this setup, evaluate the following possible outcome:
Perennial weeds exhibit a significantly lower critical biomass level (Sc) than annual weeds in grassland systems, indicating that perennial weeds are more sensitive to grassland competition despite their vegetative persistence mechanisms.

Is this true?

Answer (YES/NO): NO